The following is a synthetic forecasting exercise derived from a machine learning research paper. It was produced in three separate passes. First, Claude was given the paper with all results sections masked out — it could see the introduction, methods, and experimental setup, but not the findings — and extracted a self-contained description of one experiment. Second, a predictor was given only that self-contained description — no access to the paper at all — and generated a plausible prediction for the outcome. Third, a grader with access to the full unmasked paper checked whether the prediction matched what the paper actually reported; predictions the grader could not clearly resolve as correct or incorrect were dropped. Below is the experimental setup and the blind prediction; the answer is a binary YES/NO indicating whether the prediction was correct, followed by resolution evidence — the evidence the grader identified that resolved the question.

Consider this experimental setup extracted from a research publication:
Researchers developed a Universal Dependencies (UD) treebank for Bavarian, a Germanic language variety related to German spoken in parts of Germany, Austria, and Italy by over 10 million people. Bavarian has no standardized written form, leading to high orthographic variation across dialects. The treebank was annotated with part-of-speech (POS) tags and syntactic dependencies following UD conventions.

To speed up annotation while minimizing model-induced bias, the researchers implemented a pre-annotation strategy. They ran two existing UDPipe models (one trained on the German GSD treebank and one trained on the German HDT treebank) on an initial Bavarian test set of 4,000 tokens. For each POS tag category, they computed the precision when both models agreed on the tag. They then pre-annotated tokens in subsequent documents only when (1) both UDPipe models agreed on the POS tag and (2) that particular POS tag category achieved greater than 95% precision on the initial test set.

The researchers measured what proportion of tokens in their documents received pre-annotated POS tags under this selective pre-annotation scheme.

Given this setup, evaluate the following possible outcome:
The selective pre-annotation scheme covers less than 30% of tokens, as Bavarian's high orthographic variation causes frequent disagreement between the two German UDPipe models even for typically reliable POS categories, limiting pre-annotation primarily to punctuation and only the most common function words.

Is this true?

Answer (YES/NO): NO